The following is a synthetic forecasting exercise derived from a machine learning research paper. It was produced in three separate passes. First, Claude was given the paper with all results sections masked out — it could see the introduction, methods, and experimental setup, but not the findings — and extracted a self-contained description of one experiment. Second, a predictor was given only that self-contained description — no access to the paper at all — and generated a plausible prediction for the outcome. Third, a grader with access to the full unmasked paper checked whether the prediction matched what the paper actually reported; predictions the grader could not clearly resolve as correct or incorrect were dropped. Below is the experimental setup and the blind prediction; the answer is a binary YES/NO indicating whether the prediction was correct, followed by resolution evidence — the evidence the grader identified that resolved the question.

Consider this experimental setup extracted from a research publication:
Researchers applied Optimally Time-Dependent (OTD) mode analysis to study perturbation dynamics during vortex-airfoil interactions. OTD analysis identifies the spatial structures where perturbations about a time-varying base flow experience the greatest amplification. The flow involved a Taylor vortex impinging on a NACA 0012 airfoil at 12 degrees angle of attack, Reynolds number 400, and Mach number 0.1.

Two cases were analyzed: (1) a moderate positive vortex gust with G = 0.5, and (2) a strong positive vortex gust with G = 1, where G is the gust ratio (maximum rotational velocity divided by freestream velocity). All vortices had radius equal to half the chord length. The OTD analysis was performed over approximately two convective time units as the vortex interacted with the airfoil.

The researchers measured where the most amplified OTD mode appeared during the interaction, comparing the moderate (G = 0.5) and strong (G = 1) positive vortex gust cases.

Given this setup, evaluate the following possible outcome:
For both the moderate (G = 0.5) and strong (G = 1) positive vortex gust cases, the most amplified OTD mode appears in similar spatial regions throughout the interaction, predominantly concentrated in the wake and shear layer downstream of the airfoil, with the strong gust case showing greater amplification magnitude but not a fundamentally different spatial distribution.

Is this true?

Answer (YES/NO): NO